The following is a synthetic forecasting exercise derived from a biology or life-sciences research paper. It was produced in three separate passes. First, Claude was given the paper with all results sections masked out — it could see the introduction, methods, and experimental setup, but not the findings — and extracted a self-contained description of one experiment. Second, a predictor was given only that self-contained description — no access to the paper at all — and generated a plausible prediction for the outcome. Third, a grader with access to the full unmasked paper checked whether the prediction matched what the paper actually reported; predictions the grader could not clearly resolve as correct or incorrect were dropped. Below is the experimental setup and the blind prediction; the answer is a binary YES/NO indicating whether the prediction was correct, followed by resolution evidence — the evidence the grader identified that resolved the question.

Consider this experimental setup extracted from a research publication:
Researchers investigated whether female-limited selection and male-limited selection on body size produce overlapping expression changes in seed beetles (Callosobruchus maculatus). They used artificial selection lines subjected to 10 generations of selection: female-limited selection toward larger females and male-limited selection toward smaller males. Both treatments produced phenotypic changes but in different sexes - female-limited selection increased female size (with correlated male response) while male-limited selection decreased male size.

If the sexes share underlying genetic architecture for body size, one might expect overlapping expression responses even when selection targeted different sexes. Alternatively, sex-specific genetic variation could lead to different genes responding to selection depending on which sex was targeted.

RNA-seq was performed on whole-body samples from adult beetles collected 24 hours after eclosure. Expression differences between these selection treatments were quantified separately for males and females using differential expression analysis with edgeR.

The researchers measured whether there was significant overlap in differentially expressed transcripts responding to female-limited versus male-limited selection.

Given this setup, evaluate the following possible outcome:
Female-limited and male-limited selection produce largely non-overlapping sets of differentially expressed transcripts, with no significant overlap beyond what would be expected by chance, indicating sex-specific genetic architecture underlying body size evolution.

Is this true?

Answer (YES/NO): NO